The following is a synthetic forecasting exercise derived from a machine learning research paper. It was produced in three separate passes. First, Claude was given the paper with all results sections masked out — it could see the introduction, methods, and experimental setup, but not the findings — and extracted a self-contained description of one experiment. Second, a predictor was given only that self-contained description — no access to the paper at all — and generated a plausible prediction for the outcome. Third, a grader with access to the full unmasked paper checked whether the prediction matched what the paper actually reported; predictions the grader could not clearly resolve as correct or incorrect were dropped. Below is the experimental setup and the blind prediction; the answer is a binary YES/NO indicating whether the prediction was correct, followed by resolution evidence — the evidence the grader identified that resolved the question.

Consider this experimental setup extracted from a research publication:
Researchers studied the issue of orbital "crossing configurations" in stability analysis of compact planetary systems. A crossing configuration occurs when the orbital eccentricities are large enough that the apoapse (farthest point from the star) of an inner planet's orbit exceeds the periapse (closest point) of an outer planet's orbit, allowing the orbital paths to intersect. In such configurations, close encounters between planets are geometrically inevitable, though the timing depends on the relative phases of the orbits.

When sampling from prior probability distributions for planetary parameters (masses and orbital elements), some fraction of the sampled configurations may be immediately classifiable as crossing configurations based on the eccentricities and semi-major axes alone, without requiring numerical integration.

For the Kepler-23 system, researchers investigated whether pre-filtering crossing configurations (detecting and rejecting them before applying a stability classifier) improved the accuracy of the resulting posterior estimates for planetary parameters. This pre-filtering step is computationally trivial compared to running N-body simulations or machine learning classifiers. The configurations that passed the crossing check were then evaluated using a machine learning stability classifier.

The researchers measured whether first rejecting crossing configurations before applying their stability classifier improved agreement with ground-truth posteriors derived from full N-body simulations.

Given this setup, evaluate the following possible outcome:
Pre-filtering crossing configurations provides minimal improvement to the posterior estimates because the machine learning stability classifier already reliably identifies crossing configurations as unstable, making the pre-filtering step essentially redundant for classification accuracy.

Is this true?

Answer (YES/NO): NO